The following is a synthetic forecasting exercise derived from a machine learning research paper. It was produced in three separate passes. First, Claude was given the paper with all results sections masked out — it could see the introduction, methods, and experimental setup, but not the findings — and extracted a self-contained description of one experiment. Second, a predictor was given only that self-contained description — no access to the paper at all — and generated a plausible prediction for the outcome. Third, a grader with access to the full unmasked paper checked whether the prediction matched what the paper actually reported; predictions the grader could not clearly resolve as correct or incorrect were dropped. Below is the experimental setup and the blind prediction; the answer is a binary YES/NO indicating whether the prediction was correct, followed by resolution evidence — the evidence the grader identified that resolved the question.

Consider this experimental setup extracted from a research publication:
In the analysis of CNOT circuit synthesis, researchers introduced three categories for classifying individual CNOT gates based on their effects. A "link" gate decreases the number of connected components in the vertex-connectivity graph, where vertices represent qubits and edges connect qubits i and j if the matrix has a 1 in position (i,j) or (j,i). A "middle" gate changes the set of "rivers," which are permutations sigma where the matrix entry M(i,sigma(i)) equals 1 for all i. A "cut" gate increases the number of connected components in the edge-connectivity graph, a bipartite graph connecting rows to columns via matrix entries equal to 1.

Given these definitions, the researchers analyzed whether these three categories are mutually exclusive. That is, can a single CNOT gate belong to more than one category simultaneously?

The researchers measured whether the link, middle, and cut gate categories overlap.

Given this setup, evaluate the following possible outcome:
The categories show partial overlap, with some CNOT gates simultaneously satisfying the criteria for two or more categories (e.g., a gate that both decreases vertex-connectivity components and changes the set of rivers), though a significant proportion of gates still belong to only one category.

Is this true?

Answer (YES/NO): NO